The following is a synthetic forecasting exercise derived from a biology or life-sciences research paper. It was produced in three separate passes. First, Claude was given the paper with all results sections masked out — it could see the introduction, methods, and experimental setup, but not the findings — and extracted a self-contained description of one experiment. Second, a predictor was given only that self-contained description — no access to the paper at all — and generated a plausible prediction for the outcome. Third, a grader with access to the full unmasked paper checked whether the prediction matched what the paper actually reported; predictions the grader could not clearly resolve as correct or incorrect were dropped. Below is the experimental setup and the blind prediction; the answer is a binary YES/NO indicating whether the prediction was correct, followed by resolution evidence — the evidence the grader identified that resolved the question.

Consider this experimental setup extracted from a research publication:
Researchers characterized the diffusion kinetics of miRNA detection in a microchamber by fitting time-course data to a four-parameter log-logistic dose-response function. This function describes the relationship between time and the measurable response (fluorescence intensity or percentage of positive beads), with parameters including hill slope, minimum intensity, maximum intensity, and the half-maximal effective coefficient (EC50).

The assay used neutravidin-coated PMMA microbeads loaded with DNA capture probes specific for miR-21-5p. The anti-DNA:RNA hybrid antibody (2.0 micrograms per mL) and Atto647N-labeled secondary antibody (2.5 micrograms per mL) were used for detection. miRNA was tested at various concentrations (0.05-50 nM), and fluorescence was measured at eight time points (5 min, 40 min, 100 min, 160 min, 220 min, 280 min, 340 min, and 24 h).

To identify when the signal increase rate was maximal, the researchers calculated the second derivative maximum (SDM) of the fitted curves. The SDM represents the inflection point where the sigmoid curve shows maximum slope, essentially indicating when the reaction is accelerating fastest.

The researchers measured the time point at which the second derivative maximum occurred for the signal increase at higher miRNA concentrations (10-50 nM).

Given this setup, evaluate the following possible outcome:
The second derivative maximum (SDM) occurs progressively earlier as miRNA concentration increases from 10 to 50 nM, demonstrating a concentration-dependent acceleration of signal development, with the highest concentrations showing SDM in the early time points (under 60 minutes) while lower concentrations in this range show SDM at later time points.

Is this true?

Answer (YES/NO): YES